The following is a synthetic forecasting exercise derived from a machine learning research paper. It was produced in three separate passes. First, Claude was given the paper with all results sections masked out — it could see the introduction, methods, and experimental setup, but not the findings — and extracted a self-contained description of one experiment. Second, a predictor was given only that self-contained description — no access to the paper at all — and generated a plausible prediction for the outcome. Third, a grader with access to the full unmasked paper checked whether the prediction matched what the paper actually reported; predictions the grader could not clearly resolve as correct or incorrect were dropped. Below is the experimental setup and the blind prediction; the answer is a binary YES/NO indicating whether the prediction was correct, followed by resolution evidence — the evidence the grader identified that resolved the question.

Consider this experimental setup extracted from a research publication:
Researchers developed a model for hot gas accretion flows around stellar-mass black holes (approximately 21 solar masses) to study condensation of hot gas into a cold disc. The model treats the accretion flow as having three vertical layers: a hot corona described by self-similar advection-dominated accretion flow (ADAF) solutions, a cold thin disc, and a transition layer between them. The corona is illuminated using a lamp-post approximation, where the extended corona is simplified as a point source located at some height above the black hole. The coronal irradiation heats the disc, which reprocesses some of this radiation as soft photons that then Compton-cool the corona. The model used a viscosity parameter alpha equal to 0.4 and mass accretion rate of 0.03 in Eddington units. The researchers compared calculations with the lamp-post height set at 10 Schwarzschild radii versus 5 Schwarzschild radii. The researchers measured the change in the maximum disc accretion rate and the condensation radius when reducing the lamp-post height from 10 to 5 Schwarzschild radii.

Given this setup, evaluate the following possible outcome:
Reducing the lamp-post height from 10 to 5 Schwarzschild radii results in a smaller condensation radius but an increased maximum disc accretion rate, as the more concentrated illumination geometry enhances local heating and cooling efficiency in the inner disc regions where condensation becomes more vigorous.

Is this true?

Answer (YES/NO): NO